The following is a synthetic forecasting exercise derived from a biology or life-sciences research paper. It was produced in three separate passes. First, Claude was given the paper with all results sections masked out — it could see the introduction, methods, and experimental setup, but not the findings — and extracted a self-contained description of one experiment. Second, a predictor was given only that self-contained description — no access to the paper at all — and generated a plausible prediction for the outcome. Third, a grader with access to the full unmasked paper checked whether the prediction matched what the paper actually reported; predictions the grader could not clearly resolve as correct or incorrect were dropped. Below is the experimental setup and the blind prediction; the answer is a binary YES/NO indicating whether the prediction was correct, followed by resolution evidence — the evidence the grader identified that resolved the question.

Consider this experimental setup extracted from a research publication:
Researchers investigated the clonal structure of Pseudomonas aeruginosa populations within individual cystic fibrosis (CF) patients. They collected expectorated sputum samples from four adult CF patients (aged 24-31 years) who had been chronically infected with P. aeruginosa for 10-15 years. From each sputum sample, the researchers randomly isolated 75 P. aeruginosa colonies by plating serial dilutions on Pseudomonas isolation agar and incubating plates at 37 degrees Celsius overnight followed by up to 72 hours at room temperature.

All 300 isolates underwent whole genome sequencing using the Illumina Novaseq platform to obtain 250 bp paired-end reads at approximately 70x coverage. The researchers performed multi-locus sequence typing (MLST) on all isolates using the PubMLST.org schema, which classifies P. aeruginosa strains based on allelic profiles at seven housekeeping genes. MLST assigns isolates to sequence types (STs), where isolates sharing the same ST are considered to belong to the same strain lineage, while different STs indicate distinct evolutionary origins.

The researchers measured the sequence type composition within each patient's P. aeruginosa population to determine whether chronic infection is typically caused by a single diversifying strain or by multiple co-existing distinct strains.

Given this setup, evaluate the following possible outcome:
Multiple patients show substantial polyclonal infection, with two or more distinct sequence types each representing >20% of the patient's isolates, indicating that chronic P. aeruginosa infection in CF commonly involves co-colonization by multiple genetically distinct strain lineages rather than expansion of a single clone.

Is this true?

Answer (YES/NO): NO